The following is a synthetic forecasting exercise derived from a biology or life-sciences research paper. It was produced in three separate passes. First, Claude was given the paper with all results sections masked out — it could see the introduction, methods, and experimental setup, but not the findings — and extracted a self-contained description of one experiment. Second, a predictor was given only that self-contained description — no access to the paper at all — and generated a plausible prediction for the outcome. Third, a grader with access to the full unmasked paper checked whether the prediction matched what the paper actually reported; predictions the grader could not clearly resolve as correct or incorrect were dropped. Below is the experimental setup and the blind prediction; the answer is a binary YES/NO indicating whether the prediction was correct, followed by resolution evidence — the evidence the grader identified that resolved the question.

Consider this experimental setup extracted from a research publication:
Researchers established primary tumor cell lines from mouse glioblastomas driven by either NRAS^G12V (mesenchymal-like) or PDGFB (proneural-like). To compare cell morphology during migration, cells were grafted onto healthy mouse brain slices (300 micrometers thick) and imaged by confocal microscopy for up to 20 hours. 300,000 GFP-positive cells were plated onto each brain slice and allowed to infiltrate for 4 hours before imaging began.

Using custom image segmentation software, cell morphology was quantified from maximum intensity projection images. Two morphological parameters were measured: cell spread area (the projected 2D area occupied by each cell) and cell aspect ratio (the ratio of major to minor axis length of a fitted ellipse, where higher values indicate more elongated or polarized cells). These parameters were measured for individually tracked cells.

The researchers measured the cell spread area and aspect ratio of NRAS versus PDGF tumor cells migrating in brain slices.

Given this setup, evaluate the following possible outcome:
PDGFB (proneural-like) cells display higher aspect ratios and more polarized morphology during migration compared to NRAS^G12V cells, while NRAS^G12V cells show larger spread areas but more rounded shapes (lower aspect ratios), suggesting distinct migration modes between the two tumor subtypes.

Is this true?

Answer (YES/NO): NO